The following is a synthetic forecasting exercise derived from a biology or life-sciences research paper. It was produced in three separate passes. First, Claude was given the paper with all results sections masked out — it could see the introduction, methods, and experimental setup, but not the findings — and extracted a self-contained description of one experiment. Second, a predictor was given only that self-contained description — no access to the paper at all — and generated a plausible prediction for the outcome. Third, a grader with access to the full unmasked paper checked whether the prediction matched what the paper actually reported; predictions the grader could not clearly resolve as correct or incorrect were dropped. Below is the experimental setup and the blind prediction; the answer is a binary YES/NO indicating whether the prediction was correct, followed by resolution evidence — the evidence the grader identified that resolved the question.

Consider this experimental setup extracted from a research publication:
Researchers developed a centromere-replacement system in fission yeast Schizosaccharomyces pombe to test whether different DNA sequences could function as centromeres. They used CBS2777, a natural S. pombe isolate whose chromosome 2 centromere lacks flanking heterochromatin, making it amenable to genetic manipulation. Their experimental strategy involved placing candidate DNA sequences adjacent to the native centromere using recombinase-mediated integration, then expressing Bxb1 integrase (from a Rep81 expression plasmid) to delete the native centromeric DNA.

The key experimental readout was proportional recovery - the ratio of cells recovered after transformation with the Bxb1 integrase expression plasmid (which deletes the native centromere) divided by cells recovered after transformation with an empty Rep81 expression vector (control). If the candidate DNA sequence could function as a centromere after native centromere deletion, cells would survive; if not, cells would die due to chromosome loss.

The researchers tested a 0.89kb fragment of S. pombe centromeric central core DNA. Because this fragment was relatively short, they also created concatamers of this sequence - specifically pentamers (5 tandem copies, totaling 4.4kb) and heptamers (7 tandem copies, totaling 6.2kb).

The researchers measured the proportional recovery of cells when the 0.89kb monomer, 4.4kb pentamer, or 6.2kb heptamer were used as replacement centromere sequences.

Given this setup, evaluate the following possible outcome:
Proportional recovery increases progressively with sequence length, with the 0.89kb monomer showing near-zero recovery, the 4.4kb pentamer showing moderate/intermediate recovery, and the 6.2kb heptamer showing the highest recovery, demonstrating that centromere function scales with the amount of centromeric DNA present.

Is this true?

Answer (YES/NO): YES